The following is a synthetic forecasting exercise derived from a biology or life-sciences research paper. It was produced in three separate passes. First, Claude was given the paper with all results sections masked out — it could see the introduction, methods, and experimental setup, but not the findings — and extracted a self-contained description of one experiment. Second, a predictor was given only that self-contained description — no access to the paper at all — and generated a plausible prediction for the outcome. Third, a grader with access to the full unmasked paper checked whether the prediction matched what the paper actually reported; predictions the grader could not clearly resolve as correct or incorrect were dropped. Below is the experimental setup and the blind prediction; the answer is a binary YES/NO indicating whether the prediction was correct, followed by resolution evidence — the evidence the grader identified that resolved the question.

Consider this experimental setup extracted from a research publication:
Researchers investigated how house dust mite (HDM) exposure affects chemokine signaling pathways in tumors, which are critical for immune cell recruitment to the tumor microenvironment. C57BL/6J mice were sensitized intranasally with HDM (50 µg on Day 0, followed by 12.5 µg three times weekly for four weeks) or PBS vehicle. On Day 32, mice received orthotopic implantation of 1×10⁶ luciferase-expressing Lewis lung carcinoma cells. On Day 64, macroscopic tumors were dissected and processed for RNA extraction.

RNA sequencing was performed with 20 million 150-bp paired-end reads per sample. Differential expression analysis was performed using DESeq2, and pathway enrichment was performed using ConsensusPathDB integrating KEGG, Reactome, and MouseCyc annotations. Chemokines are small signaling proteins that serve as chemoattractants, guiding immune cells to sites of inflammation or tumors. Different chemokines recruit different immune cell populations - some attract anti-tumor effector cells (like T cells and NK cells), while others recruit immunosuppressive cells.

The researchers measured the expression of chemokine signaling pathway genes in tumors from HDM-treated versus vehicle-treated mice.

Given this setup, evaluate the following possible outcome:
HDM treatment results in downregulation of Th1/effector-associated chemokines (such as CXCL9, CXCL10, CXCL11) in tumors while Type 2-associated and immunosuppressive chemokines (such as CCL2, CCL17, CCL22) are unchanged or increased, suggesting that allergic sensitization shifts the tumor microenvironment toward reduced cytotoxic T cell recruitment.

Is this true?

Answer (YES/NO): NO